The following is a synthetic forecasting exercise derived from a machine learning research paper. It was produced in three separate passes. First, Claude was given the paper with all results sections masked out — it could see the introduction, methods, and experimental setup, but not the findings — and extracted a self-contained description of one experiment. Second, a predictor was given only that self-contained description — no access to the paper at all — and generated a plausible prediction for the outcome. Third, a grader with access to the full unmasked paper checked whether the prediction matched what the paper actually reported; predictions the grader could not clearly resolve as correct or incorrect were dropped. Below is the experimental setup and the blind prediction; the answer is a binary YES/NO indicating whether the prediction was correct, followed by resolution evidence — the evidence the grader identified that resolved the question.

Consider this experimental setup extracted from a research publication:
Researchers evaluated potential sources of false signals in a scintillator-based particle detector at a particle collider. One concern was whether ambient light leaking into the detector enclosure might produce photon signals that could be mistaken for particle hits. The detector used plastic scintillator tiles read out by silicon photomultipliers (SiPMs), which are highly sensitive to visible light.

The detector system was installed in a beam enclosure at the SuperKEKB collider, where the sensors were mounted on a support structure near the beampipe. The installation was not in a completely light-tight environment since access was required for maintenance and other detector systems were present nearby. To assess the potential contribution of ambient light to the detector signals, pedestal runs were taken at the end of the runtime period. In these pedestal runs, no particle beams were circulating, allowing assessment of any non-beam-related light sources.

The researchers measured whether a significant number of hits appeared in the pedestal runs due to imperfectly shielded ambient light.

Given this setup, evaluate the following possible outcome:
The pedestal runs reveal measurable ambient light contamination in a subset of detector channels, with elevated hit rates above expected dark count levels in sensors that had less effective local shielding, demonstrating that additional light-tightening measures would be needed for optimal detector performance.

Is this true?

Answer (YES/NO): NO